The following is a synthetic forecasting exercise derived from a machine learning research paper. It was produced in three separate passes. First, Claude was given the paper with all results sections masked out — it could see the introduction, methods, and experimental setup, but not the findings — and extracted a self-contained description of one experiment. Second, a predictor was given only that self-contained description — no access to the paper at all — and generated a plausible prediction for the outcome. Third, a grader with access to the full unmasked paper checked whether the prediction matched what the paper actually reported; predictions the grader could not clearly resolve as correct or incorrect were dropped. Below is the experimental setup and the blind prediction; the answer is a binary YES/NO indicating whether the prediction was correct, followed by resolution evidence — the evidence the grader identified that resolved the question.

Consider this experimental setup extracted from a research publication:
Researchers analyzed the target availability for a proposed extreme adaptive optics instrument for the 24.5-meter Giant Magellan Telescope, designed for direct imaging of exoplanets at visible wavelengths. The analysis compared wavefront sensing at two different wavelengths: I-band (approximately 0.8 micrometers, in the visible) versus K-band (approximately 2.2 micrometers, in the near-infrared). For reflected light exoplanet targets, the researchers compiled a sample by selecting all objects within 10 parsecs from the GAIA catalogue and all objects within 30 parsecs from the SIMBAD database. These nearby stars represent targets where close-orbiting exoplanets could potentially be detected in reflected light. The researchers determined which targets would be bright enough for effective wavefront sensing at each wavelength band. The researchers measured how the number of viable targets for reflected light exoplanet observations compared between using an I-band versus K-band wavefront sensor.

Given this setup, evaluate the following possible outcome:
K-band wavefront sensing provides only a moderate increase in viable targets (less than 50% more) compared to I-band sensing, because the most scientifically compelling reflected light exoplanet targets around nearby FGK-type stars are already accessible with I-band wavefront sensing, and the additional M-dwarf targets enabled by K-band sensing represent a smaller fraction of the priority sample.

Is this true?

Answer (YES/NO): NO